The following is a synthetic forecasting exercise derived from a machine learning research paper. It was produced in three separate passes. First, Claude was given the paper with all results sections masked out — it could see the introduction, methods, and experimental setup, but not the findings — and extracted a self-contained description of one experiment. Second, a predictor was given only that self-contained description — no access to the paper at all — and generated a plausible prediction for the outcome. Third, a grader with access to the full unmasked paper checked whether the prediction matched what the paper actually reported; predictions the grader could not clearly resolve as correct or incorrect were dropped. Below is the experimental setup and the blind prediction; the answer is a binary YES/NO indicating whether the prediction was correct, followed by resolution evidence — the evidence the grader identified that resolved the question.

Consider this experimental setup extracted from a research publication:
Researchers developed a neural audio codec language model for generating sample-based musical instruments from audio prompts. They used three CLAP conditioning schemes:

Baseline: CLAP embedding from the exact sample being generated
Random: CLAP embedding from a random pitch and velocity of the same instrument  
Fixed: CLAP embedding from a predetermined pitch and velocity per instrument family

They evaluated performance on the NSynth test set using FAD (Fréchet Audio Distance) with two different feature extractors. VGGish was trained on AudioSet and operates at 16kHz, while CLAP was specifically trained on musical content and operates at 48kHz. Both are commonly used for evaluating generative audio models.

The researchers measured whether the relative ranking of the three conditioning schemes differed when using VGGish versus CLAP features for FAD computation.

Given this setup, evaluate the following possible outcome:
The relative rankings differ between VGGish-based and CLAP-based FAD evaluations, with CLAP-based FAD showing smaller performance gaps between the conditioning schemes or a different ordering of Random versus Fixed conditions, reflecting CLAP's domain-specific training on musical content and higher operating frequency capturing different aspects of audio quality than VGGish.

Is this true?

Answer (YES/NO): NO